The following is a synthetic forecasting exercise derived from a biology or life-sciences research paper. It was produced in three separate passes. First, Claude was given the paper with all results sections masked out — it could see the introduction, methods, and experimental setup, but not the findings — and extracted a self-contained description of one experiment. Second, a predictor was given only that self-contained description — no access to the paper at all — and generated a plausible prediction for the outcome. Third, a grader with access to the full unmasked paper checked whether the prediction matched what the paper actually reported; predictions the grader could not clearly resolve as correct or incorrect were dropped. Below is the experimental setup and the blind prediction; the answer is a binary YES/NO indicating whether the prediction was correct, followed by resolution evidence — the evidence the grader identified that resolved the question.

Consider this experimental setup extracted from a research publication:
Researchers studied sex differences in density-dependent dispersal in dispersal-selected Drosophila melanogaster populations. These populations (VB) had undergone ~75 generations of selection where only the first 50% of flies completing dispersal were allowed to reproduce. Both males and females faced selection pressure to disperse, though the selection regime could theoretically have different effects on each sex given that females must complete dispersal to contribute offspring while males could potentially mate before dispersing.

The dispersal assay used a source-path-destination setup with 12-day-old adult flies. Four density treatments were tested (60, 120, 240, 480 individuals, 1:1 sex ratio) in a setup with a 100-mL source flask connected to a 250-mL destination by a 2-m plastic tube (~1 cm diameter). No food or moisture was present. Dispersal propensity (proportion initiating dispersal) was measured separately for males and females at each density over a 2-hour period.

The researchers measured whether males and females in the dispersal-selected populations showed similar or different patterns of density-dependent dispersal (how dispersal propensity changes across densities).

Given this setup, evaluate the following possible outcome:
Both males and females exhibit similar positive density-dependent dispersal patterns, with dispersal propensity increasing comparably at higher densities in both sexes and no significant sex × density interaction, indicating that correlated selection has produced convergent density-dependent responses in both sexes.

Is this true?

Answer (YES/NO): NO